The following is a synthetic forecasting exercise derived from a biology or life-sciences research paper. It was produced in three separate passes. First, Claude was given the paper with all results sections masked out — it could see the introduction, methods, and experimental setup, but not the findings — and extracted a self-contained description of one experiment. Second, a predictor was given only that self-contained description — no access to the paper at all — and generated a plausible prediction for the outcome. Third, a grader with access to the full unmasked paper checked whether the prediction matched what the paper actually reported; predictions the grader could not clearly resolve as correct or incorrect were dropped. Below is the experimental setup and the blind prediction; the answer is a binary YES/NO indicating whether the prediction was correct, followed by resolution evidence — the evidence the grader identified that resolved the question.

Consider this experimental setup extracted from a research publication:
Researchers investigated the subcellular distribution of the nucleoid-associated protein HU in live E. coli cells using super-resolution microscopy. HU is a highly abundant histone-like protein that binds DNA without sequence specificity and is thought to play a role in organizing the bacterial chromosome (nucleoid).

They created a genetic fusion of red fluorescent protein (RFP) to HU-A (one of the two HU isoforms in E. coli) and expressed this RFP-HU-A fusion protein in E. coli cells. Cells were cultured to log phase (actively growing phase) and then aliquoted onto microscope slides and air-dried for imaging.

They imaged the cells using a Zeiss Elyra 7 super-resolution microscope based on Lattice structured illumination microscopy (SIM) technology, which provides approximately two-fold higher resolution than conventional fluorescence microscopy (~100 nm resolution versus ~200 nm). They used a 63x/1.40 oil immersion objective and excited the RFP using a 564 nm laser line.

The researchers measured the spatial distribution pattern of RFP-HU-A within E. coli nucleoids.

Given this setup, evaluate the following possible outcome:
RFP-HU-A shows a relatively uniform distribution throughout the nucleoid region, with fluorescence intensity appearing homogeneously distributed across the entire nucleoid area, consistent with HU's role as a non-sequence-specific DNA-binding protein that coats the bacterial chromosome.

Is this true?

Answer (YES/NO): NO